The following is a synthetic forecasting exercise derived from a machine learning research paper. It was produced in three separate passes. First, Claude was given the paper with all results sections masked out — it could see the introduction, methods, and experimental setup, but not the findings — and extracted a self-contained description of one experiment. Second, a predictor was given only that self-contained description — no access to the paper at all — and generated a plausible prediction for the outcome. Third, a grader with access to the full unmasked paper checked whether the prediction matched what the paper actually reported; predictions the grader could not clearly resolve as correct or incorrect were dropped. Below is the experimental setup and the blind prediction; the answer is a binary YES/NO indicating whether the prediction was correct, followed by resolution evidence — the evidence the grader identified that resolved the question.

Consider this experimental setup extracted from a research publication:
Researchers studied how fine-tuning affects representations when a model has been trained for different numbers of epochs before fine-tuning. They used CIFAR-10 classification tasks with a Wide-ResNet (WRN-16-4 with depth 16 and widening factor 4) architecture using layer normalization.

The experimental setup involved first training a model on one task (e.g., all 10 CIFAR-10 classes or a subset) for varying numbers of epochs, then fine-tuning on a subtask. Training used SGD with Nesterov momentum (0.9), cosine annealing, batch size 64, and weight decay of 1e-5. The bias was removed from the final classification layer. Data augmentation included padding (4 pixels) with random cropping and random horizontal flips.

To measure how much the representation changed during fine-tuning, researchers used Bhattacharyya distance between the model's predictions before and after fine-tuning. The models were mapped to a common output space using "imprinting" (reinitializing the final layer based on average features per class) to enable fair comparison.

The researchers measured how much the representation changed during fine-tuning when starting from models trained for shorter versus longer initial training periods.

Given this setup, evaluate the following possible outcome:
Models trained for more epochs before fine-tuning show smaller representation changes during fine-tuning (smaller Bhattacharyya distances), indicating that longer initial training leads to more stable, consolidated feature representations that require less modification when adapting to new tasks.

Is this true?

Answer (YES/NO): YES